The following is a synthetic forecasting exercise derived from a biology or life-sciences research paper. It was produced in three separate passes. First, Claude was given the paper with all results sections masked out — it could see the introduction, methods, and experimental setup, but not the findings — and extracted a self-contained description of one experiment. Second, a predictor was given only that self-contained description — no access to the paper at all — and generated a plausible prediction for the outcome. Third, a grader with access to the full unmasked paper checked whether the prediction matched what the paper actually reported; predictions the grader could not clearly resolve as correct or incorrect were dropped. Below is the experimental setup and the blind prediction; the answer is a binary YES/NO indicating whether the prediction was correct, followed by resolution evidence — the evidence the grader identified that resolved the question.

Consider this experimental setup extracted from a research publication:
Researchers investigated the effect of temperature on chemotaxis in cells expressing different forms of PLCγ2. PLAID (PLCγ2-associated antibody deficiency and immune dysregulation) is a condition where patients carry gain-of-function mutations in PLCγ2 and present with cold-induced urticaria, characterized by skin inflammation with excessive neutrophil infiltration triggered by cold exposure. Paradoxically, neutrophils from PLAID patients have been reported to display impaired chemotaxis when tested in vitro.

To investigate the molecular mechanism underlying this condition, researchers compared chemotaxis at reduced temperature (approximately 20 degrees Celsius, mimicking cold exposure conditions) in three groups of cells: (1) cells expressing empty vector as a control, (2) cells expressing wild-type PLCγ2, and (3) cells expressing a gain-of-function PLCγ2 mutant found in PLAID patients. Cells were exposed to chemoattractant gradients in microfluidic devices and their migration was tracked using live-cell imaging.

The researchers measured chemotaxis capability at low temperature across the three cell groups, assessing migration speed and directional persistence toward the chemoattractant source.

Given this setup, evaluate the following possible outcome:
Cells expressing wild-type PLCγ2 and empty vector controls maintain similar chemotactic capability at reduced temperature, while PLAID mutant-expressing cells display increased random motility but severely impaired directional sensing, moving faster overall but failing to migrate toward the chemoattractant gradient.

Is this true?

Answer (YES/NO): NO